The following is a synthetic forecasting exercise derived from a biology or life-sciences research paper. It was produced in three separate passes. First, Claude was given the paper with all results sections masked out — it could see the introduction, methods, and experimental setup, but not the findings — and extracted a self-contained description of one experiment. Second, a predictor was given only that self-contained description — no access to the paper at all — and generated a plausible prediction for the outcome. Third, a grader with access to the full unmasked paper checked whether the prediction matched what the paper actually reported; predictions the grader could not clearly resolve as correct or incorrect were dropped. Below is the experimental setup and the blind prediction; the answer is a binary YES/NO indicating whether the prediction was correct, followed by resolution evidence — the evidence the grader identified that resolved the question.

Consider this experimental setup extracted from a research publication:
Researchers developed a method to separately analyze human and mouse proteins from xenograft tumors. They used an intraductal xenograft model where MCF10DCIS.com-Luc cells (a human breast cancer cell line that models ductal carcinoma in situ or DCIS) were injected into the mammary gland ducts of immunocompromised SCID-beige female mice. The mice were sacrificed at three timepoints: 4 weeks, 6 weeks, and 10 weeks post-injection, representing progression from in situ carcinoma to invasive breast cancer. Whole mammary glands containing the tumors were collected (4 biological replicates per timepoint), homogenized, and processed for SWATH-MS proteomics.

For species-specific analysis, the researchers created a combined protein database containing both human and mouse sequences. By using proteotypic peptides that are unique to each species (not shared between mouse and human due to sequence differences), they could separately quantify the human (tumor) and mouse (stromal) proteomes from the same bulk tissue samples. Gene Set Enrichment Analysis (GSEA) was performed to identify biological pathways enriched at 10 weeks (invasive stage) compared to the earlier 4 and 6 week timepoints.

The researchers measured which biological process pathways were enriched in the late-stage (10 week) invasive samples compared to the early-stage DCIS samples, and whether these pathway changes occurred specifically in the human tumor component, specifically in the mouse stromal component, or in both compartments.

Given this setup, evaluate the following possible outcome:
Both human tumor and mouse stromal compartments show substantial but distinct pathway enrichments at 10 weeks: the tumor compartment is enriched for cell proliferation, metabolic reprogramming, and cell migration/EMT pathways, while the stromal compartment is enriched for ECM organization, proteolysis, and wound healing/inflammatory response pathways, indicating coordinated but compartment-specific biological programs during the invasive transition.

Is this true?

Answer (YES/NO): NO